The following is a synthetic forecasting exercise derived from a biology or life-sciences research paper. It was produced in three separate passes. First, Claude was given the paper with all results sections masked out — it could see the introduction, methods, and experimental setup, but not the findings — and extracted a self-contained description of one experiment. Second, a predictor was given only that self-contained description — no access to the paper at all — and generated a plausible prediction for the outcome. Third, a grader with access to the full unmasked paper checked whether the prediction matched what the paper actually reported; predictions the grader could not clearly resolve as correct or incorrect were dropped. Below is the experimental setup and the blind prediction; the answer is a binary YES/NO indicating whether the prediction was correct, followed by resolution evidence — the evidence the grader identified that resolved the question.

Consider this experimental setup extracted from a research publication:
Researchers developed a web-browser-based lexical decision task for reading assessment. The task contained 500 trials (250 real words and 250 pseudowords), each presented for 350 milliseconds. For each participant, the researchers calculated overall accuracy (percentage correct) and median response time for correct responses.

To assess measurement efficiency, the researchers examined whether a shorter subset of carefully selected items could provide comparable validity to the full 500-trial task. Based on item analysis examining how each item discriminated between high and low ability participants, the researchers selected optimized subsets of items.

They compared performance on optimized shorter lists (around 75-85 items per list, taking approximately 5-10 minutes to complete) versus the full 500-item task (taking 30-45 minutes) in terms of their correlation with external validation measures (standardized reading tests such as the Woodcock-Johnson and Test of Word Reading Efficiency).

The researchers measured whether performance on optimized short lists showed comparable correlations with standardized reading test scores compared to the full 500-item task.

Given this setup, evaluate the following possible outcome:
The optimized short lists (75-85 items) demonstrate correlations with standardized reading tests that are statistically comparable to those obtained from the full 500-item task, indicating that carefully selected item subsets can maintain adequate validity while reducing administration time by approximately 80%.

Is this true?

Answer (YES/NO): YES